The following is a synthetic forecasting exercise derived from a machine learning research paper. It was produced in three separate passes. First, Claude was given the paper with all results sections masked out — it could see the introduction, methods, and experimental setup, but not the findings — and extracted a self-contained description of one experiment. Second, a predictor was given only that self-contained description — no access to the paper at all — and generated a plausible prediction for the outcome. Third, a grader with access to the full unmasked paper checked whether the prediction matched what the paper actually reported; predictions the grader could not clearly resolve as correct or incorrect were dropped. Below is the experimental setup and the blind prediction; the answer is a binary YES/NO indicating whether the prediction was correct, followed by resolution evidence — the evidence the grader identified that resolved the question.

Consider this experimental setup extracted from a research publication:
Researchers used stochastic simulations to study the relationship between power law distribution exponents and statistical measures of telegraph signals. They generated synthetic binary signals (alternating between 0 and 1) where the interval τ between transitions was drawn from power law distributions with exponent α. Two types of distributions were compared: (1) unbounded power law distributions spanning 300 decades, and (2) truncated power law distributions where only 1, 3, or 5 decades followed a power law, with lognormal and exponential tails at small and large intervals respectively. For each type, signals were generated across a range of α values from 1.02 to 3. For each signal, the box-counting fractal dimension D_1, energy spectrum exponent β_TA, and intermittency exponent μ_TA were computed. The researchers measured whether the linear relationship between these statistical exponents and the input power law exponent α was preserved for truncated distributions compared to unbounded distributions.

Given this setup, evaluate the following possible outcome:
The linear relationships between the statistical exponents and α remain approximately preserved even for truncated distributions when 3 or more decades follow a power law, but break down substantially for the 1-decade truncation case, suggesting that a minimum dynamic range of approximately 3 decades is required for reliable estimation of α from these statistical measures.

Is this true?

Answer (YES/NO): NO